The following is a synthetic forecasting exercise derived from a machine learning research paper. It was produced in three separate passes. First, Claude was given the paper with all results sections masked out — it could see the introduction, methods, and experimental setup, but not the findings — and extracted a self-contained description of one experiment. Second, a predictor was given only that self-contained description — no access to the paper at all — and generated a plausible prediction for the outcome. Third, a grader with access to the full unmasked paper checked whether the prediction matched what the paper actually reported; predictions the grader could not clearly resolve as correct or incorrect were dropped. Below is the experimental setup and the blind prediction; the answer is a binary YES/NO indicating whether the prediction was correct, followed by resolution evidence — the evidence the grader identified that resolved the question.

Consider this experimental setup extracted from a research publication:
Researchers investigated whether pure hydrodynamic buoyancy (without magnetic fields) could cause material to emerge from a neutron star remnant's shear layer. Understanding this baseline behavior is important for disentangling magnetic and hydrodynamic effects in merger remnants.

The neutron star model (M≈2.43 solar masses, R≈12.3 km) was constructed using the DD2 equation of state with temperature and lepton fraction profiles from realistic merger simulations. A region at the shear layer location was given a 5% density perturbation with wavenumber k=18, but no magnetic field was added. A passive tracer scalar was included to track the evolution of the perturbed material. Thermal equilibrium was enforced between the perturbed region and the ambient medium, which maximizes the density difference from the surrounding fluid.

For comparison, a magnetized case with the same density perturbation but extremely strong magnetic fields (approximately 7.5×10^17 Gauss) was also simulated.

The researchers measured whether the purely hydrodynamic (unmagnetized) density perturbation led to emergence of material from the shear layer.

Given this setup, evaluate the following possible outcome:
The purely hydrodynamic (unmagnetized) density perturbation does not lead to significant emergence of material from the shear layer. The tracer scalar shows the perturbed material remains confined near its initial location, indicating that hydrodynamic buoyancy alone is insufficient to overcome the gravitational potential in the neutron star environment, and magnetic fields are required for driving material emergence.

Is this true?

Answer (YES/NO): NO